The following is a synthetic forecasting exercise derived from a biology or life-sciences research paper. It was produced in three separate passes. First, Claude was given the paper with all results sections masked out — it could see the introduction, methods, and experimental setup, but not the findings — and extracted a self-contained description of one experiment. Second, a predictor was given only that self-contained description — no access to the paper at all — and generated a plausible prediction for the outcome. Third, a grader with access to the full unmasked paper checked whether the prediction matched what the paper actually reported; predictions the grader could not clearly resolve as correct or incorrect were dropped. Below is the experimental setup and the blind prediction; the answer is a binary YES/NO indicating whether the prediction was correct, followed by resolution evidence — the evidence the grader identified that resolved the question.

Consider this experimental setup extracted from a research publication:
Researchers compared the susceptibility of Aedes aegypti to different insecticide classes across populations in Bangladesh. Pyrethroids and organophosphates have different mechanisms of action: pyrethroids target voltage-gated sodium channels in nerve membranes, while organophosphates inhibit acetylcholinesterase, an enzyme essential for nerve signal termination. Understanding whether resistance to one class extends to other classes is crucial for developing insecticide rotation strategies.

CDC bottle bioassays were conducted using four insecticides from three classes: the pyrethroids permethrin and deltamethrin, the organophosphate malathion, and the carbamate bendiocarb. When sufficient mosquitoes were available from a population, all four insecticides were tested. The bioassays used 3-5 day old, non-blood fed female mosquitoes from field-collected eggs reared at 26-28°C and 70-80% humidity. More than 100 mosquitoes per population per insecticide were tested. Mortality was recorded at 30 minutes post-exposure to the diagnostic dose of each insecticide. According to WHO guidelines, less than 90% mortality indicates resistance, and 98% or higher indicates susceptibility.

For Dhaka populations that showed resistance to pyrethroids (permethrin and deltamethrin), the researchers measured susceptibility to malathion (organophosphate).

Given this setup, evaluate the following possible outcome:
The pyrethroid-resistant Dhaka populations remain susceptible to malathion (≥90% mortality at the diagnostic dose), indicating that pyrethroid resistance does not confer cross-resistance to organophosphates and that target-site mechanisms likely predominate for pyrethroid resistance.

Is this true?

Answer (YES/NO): NO